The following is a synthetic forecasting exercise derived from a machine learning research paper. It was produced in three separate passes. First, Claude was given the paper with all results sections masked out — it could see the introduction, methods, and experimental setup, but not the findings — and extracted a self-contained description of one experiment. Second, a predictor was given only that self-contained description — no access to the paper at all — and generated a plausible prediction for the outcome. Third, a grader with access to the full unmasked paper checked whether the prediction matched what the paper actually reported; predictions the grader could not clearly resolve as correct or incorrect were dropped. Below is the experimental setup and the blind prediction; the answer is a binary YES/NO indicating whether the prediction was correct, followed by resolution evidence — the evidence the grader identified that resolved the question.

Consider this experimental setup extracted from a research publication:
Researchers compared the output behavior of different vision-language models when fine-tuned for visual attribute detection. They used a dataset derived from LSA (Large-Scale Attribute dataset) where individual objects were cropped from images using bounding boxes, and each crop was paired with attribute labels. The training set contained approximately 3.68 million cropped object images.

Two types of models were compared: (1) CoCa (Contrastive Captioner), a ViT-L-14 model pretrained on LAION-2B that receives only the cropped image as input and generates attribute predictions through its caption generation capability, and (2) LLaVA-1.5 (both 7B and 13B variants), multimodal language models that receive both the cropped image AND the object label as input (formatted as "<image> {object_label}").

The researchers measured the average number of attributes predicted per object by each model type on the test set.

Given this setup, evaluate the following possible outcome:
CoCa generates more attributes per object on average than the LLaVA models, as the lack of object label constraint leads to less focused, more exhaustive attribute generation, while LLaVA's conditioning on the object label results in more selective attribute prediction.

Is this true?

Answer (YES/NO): YES